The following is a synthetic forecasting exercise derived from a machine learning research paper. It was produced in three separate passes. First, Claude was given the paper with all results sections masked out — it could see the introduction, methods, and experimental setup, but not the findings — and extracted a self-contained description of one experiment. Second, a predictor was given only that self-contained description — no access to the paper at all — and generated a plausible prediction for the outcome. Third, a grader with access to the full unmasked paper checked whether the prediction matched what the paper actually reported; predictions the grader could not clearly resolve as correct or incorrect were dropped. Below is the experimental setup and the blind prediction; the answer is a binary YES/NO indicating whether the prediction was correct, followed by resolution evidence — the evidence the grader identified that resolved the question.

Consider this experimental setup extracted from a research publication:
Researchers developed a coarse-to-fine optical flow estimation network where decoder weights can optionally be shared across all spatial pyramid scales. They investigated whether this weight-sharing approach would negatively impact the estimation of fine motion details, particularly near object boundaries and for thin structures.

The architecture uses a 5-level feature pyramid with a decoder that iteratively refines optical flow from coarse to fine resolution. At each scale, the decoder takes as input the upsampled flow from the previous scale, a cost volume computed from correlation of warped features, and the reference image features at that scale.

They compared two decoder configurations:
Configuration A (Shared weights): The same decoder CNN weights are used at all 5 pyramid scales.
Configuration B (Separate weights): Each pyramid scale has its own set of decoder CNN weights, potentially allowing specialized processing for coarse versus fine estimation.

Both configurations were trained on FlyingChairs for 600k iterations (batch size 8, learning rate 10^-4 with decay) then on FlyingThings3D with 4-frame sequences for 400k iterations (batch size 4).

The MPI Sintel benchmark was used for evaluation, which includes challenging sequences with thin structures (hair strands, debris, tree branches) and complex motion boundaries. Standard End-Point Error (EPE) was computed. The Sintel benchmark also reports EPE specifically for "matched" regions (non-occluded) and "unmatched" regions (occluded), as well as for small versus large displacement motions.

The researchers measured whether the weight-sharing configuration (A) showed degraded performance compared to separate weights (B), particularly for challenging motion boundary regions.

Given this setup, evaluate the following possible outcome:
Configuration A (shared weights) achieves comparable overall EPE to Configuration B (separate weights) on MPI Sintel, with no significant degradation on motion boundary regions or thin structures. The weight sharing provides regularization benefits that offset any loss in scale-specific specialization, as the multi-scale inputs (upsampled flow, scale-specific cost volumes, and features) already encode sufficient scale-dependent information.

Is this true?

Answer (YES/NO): YES